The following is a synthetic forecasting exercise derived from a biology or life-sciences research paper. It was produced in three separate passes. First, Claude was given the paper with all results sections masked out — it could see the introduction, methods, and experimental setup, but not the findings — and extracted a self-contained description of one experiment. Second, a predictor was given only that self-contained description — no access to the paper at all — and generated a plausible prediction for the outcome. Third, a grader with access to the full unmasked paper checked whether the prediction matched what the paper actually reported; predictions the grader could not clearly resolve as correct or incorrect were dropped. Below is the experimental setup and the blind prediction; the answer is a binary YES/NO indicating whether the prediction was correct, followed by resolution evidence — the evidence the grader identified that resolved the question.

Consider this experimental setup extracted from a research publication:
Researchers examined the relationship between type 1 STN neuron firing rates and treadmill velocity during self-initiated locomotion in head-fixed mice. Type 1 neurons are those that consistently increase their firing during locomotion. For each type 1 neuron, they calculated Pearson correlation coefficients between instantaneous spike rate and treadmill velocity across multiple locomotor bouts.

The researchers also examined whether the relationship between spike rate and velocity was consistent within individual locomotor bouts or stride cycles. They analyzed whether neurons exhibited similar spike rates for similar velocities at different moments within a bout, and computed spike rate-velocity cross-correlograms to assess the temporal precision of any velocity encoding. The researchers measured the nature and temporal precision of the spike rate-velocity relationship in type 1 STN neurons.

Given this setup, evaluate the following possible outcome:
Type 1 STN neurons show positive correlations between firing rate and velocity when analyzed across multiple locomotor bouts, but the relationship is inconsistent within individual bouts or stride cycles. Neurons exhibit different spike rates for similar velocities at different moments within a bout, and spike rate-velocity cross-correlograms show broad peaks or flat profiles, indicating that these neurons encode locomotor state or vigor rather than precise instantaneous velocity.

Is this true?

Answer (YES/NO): YES